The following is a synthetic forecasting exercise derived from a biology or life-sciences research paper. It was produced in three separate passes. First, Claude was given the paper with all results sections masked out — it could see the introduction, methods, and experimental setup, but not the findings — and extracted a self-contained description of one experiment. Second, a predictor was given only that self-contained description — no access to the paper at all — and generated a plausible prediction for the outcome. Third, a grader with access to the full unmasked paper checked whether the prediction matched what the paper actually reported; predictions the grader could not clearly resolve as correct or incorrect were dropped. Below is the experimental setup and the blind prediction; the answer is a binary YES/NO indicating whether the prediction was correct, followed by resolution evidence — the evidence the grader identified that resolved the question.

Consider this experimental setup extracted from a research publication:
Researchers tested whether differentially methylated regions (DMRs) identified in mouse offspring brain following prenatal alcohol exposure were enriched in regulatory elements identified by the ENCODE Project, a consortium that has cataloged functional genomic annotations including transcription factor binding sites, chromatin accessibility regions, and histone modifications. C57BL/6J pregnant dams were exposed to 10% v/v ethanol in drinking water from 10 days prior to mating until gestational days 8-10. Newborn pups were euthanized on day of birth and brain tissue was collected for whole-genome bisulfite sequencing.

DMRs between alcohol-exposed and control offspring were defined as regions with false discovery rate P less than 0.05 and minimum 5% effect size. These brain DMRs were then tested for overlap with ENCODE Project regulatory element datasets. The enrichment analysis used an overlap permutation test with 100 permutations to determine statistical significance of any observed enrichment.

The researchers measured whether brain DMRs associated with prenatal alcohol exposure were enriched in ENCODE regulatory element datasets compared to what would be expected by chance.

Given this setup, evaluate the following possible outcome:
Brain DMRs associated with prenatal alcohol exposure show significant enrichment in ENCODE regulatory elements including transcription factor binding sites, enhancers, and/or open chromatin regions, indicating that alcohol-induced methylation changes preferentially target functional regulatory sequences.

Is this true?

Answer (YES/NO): YES